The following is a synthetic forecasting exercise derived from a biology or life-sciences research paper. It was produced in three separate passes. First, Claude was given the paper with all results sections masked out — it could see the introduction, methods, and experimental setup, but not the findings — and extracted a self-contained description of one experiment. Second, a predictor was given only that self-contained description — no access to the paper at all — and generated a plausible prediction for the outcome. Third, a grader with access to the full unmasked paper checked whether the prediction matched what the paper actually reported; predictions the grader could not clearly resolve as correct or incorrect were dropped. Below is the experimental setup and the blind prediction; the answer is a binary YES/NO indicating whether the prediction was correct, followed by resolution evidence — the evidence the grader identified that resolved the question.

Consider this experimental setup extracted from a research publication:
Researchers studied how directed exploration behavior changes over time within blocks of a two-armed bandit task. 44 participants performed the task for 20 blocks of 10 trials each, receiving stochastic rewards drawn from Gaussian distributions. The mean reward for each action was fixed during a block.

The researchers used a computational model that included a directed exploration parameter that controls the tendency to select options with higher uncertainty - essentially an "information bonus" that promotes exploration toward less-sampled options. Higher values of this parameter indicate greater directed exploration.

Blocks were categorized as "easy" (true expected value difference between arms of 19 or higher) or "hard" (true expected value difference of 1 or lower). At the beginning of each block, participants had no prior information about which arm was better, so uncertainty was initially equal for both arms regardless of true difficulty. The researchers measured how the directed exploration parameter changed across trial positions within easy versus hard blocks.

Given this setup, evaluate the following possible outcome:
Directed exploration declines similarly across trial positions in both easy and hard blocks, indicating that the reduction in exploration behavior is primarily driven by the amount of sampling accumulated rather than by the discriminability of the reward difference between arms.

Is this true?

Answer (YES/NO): NO